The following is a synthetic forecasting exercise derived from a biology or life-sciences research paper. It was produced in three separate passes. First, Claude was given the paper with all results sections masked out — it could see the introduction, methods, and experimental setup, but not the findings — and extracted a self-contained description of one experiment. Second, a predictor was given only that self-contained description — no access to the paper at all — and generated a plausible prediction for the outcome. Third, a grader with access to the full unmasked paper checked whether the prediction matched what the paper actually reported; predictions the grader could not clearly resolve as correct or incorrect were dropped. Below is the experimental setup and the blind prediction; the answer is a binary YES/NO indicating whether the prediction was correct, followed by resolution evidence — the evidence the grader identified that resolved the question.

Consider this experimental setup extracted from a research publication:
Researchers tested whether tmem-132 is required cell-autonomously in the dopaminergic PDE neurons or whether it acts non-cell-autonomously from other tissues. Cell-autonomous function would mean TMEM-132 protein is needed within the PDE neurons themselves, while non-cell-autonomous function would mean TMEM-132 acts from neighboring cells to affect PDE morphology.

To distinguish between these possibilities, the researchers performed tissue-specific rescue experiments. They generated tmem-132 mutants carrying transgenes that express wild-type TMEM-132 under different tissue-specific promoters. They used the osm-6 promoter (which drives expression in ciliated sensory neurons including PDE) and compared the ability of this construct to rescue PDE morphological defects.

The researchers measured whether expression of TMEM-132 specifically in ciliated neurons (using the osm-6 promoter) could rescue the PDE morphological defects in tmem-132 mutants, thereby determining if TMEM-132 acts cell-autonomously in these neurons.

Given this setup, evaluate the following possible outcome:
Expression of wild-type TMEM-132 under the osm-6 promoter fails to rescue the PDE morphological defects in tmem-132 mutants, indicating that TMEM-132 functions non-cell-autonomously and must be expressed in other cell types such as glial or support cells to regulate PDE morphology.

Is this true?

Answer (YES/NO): NO